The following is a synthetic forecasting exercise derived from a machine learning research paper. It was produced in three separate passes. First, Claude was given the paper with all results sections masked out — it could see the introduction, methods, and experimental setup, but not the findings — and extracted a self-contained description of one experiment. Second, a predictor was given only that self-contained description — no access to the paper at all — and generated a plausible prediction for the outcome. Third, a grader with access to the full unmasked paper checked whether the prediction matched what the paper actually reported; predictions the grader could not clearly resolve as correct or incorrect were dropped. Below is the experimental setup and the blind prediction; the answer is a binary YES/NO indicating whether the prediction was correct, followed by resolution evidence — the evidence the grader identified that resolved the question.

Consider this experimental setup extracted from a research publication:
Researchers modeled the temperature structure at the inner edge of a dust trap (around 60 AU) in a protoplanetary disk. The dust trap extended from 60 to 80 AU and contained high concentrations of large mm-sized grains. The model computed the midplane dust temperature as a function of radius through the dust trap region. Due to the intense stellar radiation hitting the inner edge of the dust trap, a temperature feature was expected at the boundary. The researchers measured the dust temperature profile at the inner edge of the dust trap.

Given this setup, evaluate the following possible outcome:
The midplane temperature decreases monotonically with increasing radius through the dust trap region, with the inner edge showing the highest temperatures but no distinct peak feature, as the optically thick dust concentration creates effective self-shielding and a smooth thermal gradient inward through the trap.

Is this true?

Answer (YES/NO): NO